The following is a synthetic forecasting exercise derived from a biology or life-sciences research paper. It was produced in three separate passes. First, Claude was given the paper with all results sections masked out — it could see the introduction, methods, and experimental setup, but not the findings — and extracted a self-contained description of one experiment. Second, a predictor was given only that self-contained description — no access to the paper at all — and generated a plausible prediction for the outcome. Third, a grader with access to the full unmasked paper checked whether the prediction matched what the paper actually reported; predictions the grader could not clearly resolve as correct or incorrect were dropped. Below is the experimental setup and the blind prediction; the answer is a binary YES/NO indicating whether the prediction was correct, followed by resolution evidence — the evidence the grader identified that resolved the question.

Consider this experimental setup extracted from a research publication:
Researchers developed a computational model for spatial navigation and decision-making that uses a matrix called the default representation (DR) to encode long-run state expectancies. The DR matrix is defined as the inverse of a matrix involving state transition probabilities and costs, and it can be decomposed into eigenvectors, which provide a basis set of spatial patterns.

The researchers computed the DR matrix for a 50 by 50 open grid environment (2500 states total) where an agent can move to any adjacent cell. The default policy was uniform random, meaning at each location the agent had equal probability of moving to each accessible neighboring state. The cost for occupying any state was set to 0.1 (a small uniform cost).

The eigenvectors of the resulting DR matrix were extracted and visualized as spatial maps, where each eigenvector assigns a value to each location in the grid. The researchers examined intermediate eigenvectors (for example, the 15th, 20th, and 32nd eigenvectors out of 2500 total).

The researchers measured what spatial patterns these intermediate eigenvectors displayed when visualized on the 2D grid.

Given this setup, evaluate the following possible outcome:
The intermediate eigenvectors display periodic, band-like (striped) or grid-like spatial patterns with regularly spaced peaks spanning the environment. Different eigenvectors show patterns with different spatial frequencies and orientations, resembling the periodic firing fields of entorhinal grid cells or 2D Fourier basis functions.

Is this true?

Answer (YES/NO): YES